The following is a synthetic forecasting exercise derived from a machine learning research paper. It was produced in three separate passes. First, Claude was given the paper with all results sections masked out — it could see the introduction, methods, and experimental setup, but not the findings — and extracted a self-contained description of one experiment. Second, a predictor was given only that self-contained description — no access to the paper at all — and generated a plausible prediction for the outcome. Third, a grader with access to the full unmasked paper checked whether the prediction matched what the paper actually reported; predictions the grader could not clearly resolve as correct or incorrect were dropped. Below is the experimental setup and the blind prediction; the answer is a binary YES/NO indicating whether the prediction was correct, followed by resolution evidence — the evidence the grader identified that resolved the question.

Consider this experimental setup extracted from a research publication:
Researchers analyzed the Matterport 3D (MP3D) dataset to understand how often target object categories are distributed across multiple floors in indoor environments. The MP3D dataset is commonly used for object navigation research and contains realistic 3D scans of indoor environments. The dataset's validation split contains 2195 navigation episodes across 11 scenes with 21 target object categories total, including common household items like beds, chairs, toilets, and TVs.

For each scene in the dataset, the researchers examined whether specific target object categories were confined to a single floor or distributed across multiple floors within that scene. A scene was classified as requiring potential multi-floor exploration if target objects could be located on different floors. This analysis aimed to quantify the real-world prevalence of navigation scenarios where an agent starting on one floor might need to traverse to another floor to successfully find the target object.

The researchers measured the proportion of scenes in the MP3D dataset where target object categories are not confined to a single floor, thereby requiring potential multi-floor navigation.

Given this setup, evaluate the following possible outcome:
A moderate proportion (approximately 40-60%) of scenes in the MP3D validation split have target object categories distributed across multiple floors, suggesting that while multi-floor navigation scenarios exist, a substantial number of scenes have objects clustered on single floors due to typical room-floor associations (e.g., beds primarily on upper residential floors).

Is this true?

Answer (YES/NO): YES